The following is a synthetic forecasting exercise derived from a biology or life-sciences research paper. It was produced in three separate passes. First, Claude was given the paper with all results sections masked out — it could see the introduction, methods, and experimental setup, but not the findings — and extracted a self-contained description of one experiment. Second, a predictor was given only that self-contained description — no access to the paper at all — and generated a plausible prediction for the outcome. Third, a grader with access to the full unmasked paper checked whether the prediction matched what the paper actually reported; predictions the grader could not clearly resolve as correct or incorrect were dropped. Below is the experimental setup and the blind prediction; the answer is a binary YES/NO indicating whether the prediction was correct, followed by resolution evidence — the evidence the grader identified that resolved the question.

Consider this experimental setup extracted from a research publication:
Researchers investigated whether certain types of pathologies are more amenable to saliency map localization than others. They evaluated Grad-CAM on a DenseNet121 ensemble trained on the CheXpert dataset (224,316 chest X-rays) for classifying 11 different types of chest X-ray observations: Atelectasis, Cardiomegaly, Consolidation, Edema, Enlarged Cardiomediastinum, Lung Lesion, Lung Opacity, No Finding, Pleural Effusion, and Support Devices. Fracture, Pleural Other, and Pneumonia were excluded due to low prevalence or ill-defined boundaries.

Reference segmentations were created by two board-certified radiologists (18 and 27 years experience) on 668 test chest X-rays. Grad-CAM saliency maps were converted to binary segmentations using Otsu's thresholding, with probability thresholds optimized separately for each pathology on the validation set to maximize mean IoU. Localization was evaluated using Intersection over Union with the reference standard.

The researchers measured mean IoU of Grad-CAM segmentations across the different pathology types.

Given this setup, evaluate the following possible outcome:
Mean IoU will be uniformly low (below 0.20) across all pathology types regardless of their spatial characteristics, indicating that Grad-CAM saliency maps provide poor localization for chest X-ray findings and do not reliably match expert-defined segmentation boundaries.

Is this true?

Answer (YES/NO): NO